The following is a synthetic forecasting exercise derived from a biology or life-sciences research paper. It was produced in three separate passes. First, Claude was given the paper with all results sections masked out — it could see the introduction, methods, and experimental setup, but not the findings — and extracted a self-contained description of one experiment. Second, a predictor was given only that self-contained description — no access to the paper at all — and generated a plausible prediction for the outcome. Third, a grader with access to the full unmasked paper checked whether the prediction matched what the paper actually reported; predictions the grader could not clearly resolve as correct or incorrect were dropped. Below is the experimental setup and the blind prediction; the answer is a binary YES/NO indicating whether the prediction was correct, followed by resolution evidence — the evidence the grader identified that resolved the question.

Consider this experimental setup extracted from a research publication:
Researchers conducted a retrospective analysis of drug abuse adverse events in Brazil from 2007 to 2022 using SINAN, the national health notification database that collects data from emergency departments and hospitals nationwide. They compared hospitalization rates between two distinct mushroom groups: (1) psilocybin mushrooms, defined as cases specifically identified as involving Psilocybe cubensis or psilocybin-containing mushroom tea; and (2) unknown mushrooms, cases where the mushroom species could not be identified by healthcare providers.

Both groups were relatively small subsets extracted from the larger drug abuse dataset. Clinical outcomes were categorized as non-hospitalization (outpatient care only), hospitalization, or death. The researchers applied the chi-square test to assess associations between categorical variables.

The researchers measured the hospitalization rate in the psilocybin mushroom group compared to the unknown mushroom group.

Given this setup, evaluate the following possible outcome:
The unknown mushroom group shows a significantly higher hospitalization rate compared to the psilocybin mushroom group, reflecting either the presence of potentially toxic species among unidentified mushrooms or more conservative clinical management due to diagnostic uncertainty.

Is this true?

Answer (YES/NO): NO